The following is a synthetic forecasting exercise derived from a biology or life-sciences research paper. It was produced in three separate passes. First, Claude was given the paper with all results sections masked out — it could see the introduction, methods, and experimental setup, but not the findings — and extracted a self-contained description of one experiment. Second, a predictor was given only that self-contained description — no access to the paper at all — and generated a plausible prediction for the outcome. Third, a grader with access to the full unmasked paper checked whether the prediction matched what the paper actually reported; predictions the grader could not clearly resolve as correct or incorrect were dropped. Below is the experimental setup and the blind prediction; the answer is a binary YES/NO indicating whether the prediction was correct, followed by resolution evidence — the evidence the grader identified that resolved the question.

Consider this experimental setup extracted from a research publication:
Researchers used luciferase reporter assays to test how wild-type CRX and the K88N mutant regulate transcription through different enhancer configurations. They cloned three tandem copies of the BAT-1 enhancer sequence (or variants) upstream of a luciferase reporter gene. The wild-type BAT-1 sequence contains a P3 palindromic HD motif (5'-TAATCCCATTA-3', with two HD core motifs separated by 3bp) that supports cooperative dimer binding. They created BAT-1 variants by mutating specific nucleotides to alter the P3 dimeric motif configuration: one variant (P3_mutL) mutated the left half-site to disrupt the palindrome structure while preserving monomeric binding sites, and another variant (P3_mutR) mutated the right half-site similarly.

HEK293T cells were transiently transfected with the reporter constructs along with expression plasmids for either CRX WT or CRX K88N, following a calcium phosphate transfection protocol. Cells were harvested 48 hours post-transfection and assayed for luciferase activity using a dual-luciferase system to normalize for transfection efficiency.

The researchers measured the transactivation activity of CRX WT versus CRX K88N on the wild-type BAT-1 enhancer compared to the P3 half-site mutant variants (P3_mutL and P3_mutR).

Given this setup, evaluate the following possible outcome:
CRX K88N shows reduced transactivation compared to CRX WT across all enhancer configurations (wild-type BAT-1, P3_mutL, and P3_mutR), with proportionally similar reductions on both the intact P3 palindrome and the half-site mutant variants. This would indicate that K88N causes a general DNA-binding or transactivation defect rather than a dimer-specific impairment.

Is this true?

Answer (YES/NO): NO